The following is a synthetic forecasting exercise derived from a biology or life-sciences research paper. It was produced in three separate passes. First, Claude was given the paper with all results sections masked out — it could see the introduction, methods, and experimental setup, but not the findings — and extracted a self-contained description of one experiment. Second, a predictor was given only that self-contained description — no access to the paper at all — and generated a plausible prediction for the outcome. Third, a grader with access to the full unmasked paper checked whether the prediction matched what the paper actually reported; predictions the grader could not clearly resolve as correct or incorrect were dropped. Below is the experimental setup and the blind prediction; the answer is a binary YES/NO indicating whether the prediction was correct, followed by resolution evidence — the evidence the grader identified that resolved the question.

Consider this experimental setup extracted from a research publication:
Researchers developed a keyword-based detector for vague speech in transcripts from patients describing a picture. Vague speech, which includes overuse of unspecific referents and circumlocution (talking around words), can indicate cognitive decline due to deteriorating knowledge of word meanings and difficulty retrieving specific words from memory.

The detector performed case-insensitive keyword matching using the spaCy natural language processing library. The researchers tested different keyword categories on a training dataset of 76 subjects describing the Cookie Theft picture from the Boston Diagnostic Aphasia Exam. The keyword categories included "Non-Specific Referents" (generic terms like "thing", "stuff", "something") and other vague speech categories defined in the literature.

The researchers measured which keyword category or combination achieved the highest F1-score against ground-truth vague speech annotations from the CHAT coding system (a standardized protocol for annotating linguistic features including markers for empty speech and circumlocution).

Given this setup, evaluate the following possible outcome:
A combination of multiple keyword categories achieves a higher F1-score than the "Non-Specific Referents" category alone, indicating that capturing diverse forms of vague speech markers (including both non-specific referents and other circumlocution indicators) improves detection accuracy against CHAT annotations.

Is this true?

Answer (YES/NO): NO